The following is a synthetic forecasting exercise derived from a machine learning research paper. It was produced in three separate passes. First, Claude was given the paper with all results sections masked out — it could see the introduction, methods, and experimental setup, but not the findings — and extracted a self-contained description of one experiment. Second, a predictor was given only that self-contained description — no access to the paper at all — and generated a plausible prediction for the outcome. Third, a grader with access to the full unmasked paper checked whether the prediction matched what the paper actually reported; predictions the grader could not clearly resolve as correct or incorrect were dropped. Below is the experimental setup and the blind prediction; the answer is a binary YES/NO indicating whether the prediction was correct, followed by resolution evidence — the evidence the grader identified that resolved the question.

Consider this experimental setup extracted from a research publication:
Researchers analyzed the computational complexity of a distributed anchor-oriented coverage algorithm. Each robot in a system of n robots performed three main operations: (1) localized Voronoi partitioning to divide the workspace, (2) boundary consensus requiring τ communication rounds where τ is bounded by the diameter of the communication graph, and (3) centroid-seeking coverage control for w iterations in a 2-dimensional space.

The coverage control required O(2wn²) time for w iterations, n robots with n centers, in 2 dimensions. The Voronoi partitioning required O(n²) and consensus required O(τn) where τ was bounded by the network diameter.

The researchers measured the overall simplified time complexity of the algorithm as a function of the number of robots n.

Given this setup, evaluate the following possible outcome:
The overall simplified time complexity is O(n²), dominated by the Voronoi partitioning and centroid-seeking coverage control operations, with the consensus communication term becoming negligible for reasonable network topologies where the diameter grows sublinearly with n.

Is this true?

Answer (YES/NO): YES